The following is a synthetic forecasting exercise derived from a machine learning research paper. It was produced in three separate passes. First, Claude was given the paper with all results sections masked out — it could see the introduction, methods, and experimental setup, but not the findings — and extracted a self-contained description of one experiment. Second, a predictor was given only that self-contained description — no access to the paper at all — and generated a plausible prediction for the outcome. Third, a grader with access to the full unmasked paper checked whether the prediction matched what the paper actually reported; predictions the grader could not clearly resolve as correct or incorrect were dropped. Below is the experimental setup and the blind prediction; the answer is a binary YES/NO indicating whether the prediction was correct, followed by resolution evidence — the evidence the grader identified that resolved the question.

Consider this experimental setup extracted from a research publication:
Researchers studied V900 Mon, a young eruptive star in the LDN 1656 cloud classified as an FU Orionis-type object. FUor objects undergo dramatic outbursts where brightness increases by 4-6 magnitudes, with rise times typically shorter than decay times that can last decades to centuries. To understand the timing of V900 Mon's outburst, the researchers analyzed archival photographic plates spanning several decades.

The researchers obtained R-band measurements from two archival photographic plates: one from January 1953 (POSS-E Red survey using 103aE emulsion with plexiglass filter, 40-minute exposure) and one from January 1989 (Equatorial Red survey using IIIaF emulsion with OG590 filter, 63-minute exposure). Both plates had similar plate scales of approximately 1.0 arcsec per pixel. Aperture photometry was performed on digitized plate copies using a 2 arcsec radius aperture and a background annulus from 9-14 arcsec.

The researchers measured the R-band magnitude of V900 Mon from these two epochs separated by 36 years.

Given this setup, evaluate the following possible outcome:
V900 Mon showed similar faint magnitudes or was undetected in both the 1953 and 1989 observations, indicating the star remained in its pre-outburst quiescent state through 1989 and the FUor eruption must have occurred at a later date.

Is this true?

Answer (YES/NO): YES